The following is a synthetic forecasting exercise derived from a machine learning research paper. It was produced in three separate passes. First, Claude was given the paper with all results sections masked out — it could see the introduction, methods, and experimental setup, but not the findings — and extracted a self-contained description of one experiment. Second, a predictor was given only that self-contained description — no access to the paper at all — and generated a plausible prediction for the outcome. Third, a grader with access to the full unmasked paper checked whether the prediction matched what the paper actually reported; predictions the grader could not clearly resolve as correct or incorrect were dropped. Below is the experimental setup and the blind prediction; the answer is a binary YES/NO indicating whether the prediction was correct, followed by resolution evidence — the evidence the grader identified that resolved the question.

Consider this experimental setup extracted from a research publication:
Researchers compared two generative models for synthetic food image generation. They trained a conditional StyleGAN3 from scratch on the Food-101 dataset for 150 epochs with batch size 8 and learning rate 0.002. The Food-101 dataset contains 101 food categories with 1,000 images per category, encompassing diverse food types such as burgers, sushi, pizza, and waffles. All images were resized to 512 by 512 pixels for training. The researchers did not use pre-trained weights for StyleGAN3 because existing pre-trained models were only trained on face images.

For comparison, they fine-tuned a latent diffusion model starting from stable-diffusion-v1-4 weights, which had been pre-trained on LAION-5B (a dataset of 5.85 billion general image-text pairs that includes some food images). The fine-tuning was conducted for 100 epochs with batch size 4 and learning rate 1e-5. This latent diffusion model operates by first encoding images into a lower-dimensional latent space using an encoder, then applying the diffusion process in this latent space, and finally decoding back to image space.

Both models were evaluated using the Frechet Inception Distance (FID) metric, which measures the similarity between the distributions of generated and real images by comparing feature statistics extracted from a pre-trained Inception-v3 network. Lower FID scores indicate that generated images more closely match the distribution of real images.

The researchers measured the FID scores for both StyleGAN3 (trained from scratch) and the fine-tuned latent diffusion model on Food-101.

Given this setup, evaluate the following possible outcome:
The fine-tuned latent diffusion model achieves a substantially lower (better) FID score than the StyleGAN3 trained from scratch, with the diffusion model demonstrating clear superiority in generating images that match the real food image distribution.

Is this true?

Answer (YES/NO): YES